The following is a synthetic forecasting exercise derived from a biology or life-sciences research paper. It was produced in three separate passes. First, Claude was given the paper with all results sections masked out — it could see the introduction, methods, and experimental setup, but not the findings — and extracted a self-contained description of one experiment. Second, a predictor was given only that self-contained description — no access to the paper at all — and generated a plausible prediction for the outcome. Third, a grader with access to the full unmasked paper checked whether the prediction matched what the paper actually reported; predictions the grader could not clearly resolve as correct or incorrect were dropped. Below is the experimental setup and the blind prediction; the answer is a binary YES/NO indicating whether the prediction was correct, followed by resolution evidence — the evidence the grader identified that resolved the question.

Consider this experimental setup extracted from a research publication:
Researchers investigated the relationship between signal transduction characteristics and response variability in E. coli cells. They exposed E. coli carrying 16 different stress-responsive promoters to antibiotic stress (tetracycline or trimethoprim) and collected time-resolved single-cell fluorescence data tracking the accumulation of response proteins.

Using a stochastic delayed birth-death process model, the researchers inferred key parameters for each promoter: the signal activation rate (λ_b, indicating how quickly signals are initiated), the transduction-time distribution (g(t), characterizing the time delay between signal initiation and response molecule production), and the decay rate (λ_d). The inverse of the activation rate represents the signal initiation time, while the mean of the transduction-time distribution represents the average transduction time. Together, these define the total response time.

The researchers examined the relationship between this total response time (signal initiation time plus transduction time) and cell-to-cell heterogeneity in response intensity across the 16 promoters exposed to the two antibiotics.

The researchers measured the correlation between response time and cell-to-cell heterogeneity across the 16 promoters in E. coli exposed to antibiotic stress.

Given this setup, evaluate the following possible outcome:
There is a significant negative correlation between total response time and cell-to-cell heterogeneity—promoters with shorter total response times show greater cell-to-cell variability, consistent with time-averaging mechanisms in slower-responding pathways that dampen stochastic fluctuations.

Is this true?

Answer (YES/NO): NO